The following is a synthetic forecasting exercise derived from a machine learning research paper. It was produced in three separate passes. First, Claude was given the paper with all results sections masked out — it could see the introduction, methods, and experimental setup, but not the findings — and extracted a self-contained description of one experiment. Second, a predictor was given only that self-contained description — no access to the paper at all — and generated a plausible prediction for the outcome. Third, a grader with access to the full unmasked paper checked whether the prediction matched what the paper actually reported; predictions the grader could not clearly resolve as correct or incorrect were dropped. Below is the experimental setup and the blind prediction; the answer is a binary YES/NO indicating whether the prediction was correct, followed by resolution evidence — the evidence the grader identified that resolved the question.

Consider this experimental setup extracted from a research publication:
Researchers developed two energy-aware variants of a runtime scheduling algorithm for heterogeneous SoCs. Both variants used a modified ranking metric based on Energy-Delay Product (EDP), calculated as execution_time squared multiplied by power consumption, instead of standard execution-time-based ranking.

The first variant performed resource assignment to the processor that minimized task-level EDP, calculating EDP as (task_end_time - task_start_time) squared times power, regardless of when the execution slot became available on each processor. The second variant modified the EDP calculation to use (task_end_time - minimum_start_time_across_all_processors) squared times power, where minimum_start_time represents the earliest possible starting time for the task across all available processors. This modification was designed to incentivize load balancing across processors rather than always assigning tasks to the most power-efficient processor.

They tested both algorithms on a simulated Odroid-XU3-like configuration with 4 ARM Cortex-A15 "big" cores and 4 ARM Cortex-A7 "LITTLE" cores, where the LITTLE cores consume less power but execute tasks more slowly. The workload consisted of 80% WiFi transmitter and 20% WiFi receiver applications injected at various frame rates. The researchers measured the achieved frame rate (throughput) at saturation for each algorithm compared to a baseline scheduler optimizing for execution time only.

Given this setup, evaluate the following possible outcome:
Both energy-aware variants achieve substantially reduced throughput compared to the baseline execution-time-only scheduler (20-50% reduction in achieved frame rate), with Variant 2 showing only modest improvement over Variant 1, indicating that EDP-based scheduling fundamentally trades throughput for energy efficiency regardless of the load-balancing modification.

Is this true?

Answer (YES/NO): NO